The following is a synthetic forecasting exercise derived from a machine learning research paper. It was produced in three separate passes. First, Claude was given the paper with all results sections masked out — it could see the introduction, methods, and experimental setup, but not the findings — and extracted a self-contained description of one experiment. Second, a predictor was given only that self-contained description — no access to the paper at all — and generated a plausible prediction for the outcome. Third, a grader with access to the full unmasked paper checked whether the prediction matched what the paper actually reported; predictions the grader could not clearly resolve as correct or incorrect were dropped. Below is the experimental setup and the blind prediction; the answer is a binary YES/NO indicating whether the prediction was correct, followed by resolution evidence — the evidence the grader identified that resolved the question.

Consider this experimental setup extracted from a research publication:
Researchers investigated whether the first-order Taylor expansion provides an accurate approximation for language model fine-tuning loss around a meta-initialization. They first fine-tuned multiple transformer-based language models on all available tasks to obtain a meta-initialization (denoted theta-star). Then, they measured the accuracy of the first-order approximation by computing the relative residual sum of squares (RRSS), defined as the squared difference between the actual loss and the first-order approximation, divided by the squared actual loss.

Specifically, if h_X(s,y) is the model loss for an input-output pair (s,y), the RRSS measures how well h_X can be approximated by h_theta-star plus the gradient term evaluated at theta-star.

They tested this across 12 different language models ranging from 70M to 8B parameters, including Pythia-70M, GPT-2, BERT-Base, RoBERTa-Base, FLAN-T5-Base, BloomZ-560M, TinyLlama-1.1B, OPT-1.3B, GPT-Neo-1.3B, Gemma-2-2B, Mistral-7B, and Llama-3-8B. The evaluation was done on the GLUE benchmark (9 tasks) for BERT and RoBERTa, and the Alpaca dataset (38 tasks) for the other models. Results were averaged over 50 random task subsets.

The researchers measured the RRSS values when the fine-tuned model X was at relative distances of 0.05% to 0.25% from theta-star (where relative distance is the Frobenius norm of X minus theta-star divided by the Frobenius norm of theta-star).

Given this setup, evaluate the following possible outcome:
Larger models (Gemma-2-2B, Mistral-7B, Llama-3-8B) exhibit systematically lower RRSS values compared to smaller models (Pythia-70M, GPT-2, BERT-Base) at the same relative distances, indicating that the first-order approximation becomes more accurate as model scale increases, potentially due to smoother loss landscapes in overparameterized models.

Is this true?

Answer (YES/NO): YES